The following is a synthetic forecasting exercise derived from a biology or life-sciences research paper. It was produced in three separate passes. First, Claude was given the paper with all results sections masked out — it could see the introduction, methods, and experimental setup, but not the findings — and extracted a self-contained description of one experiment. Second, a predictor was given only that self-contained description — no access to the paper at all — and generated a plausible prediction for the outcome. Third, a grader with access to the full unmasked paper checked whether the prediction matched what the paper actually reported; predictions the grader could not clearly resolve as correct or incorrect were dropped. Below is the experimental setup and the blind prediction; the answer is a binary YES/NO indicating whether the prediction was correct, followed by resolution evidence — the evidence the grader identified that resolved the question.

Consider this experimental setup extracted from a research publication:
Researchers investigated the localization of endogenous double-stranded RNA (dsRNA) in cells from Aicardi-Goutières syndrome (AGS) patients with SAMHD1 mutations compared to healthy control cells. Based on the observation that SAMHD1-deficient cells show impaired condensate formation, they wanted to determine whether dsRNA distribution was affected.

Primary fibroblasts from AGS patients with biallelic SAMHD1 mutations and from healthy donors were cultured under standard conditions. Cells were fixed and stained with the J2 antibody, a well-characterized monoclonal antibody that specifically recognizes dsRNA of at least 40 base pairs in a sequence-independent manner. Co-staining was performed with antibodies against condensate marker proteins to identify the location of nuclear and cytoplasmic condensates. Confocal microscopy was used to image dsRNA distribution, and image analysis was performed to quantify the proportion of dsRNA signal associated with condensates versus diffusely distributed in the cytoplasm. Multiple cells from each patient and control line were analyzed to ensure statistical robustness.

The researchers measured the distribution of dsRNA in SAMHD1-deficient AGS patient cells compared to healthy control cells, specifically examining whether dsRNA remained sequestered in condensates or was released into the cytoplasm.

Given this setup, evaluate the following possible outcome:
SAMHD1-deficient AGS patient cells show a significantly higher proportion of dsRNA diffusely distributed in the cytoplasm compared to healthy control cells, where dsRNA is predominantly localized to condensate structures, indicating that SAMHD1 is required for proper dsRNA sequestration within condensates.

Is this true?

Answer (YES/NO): YES